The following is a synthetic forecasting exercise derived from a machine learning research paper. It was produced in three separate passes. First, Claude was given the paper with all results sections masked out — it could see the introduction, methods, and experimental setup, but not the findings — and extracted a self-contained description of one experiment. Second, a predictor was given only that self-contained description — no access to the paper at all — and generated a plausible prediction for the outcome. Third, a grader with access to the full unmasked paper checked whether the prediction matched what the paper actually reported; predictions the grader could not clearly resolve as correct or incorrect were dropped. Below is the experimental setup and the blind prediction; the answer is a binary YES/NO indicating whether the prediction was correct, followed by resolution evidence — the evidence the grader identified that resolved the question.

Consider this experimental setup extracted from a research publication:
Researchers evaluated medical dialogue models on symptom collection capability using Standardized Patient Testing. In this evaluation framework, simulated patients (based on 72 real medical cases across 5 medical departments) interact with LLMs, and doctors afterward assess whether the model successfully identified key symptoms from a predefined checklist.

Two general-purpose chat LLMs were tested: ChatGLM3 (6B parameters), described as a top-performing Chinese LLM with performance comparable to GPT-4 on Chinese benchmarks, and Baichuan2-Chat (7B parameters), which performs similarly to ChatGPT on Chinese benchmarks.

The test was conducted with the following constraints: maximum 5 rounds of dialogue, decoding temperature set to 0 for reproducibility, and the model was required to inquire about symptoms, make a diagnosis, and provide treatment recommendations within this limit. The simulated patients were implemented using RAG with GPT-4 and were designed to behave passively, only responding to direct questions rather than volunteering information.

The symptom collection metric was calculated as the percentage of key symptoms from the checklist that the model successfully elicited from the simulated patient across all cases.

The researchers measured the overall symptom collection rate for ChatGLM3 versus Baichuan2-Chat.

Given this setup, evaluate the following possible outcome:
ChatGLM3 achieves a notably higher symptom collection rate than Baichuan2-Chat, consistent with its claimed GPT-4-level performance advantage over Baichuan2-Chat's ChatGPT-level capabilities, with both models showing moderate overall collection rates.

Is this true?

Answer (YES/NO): NO